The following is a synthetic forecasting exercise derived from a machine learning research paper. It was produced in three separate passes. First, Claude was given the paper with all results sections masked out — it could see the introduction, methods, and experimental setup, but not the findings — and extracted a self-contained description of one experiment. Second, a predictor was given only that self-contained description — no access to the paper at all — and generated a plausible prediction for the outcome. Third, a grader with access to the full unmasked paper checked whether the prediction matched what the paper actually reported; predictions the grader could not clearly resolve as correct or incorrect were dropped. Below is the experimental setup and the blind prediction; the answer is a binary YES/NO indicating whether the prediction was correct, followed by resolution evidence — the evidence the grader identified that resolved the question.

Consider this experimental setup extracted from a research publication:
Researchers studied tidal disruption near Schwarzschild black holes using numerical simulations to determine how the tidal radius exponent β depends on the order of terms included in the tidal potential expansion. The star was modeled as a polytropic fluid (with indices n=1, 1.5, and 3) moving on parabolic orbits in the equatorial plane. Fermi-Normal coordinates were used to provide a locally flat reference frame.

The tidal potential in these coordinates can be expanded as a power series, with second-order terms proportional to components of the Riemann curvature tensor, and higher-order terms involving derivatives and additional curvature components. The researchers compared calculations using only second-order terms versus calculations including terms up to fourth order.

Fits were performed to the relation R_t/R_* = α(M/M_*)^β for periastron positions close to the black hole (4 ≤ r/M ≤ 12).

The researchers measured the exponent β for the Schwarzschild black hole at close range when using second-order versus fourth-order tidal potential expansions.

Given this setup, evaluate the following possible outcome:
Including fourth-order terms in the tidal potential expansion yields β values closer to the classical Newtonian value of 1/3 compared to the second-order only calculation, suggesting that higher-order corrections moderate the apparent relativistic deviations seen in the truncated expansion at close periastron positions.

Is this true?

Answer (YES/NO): NO